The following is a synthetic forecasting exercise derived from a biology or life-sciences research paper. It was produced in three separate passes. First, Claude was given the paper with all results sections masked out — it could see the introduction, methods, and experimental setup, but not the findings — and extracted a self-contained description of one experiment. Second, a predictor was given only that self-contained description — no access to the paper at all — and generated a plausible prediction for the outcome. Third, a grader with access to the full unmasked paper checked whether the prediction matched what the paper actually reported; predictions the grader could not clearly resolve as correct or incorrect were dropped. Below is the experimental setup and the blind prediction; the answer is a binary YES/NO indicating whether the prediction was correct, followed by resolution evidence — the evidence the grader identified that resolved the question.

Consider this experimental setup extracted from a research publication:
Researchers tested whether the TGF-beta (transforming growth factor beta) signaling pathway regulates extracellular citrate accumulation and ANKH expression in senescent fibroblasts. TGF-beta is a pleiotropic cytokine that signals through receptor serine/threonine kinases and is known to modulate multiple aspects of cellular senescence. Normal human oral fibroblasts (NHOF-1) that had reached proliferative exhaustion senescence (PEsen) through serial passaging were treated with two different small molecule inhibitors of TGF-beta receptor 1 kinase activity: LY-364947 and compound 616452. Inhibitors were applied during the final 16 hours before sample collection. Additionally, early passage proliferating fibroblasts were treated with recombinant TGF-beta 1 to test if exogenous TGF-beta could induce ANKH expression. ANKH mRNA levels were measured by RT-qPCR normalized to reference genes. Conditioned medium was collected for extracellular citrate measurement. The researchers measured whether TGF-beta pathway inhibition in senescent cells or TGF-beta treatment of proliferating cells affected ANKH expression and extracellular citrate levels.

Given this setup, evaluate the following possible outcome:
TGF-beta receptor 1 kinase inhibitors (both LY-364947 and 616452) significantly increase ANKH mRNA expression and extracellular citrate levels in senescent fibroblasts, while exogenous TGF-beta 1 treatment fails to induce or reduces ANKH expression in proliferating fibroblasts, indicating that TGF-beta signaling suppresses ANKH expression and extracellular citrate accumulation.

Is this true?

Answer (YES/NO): NO